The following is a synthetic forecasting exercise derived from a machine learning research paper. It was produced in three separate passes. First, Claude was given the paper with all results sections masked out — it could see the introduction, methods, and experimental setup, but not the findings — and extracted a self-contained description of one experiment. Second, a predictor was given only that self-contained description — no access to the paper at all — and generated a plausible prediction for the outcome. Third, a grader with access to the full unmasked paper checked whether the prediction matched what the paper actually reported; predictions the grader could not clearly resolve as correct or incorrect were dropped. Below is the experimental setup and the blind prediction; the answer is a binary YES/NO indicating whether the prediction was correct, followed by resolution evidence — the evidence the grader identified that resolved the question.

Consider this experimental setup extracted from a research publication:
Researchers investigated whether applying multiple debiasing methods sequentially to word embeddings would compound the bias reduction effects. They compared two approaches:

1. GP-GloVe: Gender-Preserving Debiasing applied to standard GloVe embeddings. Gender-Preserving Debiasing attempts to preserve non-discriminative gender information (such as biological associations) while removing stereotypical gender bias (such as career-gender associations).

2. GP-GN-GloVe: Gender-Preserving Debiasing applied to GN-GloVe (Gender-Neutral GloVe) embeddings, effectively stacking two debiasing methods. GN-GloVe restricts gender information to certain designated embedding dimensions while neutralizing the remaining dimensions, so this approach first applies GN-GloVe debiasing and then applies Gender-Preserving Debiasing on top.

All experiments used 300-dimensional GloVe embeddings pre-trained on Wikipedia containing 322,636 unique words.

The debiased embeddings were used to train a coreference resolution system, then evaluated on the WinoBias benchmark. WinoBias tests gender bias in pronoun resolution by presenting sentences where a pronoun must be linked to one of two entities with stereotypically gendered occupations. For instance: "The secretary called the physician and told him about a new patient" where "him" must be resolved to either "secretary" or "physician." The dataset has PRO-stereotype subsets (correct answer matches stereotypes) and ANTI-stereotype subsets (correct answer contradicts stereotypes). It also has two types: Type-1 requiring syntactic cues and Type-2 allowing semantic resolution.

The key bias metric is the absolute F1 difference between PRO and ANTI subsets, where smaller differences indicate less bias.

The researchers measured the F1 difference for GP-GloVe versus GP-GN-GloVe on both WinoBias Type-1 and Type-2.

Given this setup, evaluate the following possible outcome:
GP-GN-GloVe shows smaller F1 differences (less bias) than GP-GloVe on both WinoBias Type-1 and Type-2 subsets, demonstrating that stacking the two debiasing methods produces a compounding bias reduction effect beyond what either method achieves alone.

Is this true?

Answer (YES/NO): NO